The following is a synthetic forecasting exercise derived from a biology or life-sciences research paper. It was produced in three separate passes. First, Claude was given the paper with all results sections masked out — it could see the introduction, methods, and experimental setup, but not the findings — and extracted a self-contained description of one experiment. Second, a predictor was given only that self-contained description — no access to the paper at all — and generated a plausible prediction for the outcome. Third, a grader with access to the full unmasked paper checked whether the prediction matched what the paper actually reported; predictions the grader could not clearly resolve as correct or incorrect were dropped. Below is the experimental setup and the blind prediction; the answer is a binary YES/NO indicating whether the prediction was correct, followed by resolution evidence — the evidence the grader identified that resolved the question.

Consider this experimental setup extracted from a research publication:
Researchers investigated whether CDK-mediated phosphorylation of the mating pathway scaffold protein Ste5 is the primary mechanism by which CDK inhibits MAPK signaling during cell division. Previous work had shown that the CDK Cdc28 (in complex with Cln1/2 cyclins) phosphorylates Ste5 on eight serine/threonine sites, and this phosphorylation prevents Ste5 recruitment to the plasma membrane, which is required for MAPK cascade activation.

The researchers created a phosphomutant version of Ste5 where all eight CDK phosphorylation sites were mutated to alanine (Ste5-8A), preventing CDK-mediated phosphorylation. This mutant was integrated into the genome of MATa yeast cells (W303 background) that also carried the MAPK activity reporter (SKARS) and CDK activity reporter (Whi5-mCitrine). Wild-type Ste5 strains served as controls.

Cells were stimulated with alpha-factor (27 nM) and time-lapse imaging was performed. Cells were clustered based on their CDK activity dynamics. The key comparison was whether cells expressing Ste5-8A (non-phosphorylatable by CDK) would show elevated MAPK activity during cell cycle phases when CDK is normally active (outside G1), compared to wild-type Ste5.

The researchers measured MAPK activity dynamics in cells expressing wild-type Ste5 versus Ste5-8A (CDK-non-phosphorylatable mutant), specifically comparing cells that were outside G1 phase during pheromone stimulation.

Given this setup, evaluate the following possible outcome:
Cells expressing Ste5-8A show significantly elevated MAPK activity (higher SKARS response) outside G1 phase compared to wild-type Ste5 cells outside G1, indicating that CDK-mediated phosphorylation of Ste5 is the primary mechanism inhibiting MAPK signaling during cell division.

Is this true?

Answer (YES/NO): NO